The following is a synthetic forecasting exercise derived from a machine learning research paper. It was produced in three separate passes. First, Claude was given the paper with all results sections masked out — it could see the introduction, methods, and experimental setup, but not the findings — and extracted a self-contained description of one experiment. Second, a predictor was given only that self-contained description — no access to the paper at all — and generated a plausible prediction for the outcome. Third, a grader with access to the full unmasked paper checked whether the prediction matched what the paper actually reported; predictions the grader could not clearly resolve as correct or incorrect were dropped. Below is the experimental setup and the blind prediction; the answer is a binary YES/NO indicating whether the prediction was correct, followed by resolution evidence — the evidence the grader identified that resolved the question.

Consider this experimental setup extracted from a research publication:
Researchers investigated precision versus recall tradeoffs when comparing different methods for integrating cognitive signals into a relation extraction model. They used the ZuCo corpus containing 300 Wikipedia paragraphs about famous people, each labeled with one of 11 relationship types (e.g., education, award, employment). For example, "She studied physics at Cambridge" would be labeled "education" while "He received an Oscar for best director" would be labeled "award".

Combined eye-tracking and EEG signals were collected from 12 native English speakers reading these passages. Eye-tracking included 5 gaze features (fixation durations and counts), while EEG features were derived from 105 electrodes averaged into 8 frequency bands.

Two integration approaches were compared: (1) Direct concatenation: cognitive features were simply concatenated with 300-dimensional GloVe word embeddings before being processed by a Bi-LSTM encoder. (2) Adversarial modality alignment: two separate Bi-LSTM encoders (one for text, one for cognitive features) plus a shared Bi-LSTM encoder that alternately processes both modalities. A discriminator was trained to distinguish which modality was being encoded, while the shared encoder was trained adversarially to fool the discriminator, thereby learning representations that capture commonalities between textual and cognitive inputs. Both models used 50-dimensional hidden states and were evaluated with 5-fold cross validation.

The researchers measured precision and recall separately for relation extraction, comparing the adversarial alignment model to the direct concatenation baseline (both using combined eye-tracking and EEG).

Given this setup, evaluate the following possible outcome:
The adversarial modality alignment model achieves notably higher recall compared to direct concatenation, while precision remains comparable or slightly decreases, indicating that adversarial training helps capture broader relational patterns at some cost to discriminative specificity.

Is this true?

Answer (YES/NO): YES